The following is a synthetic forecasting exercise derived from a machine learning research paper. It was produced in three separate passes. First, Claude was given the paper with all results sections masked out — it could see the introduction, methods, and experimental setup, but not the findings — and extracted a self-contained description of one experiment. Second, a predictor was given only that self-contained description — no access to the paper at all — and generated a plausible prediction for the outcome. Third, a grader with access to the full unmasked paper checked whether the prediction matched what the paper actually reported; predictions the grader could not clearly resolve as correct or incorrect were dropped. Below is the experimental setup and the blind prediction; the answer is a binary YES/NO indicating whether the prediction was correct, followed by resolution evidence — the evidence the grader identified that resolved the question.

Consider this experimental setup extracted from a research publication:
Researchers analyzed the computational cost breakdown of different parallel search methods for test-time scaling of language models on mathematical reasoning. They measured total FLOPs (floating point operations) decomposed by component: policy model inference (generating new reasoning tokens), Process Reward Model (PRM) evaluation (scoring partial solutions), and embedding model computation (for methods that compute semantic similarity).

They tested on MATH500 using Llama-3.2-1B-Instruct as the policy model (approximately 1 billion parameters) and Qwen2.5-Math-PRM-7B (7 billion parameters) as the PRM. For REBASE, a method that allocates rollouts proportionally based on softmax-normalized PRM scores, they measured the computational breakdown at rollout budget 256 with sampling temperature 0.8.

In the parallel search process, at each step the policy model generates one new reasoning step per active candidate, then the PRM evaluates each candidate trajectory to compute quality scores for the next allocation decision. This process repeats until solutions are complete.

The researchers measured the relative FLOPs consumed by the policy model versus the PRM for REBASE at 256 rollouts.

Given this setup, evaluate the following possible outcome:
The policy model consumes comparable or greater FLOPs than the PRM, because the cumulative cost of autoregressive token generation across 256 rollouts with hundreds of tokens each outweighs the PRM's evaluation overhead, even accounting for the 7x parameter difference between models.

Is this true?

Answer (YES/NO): NO